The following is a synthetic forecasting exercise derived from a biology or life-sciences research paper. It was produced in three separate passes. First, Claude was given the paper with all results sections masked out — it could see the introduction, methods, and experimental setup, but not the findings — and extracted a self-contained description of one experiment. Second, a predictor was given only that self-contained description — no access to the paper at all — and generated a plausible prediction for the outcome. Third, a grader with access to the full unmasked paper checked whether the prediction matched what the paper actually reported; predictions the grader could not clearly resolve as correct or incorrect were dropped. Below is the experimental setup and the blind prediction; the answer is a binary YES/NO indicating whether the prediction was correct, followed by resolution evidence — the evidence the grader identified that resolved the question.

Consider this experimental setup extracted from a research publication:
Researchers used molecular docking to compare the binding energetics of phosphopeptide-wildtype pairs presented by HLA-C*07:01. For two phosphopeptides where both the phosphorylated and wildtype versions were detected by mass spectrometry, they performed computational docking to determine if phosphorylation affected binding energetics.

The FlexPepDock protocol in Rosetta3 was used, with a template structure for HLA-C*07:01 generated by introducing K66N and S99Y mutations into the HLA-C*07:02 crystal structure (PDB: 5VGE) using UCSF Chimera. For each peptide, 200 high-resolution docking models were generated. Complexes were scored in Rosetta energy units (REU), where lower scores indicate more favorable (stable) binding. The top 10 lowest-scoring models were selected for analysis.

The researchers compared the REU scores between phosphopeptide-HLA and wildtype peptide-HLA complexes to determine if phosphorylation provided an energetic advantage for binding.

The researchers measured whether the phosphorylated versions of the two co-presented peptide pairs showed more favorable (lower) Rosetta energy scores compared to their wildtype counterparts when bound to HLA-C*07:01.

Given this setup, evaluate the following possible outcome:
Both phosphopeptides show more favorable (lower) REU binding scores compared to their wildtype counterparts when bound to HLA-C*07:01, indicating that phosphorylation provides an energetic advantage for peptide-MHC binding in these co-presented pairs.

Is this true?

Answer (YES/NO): NO